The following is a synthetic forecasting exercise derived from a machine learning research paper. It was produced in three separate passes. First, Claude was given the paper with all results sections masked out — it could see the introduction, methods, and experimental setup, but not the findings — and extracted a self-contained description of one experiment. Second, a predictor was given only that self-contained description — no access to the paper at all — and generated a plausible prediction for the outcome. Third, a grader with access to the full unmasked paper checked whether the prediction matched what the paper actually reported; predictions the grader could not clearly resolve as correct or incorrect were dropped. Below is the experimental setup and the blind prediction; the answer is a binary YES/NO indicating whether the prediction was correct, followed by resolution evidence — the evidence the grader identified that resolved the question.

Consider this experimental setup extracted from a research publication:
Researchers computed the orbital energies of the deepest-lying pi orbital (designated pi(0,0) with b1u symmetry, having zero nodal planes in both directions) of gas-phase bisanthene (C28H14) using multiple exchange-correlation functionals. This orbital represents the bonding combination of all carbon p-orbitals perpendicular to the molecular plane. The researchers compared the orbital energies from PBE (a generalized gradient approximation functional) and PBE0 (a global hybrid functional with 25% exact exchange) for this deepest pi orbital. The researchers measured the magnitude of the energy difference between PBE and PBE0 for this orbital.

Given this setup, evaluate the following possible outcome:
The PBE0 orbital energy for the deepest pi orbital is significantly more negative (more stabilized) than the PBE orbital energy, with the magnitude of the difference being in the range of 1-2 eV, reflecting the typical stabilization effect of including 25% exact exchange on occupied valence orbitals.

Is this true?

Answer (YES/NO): YES